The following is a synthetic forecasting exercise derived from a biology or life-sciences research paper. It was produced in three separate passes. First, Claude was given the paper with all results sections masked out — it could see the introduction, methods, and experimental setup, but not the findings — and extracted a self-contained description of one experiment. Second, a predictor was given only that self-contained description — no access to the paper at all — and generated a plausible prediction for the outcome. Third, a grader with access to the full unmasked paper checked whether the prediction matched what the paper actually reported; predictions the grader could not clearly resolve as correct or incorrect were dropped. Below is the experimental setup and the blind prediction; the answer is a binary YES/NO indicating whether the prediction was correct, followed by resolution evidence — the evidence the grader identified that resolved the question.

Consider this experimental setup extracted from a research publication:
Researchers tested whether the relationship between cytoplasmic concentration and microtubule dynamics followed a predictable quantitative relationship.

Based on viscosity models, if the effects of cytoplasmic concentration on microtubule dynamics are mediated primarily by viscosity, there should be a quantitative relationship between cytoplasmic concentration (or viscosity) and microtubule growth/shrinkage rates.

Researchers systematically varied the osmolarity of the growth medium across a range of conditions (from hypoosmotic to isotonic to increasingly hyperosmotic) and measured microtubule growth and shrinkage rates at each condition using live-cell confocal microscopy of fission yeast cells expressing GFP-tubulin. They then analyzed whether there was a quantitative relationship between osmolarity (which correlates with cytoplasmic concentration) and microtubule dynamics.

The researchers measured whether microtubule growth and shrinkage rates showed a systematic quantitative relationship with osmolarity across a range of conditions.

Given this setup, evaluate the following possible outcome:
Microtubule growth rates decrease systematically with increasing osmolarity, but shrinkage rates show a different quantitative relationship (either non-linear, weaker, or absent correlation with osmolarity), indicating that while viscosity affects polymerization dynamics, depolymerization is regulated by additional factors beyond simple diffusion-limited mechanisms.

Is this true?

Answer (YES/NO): NO